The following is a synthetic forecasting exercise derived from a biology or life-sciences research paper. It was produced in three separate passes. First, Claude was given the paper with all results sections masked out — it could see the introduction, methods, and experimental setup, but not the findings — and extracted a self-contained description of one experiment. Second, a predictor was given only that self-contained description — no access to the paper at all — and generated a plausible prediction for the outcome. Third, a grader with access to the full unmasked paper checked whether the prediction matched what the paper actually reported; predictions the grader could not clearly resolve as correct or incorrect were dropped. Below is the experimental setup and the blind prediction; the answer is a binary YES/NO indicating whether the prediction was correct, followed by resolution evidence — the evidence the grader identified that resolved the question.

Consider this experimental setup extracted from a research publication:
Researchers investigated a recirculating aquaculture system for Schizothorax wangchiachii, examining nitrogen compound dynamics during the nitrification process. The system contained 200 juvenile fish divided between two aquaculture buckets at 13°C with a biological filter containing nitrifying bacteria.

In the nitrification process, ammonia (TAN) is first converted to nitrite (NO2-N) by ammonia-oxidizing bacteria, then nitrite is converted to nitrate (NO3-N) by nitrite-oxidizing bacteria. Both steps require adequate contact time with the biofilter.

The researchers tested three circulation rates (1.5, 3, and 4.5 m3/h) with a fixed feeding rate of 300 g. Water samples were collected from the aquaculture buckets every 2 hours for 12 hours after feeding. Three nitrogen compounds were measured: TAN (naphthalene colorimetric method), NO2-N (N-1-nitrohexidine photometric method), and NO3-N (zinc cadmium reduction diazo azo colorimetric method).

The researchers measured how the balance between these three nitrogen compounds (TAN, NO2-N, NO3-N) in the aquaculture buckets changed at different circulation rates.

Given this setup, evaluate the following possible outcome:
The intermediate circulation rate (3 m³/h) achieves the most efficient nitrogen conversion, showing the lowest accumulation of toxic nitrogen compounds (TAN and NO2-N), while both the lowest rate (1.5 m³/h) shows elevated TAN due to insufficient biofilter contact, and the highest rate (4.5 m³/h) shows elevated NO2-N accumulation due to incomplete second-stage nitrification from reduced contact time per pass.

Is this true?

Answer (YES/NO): NO